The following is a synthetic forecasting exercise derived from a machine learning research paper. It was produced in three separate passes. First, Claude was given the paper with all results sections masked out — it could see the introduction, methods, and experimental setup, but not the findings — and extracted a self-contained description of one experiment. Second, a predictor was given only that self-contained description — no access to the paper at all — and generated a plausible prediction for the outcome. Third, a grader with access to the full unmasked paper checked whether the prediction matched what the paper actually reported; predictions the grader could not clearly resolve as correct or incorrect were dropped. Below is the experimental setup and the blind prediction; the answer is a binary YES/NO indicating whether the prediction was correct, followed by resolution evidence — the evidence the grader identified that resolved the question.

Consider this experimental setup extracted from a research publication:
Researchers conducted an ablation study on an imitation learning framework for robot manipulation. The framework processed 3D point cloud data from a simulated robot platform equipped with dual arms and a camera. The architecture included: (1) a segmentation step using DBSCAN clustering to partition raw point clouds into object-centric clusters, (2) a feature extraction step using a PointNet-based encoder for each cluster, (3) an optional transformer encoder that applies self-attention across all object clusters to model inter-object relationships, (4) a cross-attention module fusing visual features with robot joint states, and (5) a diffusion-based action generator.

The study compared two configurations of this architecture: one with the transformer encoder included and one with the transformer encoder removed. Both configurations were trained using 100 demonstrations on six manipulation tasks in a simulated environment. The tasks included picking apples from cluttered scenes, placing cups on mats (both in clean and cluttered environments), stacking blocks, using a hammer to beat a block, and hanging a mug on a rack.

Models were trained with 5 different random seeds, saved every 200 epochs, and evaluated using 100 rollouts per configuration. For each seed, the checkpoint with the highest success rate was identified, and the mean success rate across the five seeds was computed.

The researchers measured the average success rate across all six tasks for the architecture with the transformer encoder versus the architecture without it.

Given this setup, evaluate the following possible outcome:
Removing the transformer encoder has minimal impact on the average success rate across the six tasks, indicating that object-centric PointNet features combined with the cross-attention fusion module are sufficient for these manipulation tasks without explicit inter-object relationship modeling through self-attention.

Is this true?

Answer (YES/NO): NO